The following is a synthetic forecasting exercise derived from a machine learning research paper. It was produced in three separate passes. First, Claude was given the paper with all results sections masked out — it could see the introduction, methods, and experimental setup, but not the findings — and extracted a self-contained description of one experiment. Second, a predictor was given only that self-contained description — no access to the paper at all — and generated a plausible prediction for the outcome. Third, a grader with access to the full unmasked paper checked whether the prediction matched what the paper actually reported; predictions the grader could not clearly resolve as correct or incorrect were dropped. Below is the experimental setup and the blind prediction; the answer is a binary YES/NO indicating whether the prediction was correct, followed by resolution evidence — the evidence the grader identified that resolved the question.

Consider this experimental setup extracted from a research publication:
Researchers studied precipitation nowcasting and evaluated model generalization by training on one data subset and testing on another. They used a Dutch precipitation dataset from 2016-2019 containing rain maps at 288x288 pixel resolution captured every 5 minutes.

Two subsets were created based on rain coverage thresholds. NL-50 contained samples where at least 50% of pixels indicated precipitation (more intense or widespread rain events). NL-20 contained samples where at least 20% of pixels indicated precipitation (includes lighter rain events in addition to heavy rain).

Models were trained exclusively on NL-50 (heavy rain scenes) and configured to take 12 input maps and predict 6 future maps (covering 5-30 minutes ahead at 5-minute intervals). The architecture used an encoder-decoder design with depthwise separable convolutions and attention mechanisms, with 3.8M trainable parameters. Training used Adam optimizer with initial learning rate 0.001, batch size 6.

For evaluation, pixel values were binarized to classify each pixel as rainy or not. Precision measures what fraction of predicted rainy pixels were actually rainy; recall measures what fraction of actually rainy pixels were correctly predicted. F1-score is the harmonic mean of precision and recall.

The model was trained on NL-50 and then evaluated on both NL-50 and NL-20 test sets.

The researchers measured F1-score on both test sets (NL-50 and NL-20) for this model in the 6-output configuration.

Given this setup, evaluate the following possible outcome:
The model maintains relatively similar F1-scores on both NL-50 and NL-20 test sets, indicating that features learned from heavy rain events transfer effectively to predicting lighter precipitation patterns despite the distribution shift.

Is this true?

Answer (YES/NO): NO